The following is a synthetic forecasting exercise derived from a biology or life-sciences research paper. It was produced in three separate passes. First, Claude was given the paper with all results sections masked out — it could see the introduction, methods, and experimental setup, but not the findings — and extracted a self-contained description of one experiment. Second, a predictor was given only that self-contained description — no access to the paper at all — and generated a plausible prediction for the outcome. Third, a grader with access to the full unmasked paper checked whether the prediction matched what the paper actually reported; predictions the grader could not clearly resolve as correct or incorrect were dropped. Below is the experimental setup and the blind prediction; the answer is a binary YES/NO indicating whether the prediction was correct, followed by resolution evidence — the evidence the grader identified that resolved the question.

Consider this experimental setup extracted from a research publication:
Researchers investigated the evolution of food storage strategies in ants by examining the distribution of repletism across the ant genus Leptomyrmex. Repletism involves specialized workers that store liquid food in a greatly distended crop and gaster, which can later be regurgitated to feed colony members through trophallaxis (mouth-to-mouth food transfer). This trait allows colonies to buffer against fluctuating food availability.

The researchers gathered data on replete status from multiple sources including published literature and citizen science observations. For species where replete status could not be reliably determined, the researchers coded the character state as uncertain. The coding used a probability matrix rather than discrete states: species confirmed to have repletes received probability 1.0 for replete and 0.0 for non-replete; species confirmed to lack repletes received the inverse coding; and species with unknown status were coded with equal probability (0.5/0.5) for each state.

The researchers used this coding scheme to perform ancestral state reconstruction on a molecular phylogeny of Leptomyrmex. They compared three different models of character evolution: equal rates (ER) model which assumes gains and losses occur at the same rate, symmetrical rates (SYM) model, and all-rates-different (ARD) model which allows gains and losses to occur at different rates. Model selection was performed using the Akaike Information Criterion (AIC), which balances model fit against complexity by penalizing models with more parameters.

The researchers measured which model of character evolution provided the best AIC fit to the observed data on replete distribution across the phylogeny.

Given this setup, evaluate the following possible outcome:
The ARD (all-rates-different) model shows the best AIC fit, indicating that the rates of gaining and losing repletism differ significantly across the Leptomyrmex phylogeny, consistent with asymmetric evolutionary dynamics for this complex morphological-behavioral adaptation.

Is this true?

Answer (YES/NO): NO